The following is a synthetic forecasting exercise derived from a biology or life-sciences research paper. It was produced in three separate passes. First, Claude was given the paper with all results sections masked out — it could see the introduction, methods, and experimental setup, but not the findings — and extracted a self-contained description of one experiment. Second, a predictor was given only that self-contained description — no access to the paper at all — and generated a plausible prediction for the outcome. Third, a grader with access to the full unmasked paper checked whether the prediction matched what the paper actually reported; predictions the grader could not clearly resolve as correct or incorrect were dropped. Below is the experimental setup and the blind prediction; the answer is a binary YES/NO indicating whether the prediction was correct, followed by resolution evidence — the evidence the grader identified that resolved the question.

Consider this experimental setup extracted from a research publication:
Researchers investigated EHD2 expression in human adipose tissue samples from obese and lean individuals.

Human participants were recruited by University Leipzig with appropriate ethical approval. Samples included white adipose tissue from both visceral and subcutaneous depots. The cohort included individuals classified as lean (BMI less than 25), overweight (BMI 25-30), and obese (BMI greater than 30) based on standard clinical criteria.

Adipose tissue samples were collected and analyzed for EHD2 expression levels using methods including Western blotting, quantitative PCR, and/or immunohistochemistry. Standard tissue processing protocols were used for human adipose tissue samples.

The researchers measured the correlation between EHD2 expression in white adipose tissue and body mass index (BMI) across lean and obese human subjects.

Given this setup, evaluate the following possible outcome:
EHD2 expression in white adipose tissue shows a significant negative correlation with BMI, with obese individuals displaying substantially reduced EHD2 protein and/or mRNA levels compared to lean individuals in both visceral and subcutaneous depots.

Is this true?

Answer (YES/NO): YES